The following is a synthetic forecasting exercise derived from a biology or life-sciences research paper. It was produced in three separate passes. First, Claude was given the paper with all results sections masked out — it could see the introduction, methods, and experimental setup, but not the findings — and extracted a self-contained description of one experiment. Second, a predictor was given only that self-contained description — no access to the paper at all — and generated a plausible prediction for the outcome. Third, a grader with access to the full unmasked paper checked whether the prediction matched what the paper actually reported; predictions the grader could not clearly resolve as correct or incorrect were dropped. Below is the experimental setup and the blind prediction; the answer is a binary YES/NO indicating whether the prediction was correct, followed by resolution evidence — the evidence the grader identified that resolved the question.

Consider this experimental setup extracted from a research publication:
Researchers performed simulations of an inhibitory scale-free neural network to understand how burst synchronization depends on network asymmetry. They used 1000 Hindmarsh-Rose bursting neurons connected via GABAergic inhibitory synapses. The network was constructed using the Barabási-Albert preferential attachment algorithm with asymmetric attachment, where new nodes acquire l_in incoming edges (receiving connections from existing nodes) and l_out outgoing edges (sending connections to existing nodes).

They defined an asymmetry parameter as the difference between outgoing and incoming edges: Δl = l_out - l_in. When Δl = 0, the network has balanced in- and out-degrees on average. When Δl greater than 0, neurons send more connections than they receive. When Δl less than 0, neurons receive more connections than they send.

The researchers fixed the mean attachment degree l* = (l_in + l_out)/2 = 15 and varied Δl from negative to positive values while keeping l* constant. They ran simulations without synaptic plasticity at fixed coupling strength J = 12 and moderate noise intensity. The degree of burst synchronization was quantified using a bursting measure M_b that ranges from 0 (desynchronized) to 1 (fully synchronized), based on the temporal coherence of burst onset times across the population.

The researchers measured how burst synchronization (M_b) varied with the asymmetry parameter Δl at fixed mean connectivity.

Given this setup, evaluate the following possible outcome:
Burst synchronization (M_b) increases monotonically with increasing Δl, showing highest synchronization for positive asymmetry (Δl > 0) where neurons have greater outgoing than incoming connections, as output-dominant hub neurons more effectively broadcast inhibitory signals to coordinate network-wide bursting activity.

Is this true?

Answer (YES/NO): YES